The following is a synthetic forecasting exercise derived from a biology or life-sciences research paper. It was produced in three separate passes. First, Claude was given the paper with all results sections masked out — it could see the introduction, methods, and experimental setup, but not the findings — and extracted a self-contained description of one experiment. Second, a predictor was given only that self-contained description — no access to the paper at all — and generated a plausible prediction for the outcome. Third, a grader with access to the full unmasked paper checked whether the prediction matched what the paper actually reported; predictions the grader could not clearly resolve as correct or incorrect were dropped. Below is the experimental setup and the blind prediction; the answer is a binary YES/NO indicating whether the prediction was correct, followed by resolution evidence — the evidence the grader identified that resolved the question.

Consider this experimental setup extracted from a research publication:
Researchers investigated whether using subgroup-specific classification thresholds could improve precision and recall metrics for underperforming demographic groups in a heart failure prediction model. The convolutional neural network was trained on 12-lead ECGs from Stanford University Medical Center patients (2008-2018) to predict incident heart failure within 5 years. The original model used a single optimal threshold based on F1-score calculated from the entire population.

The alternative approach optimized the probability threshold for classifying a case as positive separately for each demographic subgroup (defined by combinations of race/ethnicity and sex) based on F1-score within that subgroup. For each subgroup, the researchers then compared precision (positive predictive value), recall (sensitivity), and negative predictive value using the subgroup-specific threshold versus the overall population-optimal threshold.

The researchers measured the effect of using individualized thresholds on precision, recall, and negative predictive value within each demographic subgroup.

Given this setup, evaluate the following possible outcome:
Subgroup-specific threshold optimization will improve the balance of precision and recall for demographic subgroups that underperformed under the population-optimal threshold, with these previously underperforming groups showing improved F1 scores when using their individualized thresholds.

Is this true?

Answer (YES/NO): YES